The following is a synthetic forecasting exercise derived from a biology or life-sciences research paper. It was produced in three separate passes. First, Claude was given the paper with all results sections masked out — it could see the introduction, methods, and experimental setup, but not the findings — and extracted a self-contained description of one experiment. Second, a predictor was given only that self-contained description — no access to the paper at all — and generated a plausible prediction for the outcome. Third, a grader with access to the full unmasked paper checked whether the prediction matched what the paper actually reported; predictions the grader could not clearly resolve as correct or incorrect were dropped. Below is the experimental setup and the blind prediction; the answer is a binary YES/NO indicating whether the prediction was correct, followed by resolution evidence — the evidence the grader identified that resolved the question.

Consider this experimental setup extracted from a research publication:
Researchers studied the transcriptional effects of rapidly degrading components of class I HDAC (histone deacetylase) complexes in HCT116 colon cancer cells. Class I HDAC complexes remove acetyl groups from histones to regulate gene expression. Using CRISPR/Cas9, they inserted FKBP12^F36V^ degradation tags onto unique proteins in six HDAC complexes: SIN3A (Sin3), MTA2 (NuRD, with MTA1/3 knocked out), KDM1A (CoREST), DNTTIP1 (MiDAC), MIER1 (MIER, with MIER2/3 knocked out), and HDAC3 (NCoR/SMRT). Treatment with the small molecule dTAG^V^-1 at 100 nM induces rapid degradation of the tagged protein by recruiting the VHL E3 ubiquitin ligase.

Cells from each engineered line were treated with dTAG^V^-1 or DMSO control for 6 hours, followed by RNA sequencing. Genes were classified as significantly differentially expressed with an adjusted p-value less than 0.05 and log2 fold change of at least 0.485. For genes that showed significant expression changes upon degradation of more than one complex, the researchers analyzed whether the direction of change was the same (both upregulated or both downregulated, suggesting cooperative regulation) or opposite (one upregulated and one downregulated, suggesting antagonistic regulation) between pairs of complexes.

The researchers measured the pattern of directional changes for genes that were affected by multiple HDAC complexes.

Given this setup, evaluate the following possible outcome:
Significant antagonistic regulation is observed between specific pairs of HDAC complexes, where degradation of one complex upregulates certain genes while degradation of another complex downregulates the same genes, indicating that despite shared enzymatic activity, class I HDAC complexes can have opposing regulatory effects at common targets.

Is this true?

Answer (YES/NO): YES